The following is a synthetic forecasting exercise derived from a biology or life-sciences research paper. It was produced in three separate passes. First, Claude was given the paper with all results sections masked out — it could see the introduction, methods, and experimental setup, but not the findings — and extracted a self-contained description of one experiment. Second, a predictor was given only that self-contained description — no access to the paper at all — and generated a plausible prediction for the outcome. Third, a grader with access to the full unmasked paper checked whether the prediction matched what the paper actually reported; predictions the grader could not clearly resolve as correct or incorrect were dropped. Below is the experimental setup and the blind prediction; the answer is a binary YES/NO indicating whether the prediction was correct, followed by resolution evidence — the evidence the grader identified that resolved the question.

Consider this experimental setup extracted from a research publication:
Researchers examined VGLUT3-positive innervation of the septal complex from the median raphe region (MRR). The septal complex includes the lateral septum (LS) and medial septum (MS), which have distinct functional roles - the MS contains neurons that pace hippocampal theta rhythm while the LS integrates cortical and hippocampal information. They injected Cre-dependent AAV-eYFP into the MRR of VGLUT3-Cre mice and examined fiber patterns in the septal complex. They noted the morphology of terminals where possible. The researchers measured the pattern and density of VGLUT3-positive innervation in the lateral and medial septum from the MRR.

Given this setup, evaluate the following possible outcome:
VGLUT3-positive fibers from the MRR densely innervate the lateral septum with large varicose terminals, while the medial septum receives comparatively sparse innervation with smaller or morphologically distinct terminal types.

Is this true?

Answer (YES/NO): NO